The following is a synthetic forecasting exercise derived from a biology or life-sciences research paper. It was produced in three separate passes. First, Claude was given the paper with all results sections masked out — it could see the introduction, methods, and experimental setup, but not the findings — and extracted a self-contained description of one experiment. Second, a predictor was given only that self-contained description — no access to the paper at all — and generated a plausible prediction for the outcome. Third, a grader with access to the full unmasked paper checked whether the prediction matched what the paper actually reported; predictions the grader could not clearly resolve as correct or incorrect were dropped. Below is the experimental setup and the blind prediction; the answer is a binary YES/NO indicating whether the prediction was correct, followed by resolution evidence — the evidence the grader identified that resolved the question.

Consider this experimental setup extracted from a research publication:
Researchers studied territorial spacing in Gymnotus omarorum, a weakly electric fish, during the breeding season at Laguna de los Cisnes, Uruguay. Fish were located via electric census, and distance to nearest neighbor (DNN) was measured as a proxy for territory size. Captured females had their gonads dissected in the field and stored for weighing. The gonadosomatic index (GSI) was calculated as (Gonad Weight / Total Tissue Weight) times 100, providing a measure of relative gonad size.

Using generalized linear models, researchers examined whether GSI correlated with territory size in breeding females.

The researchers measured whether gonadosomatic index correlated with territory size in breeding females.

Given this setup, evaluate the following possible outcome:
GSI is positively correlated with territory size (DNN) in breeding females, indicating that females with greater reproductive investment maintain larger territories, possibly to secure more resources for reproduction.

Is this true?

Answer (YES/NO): YES